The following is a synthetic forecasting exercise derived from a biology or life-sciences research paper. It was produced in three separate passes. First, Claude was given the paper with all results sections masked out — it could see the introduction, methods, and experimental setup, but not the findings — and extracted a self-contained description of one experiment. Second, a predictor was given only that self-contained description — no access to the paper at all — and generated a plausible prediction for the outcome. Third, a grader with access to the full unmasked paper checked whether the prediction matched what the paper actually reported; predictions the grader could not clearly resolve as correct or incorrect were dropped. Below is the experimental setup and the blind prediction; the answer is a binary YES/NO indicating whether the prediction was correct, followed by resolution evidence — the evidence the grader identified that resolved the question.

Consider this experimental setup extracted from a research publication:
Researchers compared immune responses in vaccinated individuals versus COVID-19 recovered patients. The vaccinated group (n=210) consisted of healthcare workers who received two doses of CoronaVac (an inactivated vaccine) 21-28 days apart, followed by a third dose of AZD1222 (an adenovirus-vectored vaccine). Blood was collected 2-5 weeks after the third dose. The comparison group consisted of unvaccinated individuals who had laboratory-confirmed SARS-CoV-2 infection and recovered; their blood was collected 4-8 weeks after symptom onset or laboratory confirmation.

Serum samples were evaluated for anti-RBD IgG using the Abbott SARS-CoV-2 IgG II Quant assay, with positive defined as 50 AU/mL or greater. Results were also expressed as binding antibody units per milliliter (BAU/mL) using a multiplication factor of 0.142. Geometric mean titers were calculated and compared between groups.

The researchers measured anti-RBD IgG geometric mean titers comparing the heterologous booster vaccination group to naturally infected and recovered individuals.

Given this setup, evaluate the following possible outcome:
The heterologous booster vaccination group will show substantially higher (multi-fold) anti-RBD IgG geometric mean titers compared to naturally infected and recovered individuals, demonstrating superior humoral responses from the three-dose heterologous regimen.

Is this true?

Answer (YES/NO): YES